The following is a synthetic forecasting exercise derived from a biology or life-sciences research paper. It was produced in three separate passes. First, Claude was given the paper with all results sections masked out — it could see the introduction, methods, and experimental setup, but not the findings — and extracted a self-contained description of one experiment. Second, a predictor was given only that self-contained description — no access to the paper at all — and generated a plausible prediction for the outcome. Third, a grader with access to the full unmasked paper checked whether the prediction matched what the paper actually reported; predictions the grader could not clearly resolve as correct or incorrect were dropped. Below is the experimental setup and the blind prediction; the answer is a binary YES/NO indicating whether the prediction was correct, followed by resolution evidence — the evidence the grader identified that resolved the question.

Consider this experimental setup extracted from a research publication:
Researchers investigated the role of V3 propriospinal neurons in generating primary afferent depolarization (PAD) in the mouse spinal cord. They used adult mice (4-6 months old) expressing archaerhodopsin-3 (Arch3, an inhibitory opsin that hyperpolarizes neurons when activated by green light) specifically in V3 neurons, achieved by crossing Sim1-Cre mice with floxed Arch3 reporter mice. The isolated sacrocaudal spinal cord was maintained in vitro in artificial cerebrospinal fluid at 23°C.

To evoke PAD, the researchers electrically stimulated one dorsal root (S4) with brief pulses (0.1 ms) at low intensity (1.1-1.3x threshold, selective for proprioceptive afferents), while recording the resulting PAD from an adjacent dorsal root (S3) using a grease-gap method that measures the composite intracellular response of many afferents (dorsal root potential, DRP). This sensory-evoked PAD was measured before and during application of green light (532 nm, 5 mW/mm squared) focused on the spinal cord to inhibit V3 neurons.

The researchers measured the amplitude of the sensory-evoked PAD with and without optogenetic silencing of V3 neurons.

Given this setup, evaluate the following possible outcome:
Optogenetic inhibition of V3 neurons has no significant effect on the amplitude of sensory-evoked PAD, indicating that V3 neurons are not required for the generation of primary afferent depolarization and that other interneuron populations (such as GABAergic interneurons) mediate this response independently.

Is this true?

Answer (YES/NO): NO